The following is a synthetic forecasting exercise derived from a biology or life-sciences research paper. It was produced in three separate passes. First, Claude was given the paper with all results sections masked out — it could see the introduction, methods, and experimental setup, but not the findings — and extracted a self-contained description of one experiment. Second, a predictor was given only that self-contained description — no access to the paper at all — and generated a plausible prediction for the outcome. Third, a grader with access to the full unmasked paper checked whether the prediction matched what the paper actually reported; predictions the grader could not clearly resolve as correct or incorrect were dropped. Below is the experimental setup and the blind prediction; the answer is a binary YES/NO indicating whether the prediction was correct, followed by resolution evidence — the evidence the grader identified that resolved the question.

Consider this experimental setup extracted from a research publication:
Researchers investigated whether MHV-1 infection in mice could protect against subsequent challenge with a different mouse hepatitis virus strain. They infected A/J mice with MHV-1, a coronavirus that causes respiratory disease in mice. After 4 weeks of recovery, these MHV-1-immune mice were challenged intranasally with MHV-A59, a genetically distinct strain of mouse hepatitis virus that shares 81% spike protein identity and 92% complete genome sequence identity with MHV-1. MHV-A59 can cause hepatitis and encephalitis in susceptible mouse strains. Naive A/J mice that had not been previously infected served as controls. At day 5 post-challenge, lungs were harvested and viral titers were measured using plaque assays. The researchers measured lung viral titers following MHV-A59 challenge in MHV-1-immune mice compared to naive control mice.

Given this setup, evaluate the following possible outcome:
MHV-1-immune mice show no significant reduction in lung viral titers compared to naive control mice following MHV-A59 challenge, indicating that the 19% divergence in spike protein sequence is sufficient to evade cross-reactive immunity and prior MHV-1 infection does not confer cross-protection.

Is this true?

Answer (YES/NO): NO